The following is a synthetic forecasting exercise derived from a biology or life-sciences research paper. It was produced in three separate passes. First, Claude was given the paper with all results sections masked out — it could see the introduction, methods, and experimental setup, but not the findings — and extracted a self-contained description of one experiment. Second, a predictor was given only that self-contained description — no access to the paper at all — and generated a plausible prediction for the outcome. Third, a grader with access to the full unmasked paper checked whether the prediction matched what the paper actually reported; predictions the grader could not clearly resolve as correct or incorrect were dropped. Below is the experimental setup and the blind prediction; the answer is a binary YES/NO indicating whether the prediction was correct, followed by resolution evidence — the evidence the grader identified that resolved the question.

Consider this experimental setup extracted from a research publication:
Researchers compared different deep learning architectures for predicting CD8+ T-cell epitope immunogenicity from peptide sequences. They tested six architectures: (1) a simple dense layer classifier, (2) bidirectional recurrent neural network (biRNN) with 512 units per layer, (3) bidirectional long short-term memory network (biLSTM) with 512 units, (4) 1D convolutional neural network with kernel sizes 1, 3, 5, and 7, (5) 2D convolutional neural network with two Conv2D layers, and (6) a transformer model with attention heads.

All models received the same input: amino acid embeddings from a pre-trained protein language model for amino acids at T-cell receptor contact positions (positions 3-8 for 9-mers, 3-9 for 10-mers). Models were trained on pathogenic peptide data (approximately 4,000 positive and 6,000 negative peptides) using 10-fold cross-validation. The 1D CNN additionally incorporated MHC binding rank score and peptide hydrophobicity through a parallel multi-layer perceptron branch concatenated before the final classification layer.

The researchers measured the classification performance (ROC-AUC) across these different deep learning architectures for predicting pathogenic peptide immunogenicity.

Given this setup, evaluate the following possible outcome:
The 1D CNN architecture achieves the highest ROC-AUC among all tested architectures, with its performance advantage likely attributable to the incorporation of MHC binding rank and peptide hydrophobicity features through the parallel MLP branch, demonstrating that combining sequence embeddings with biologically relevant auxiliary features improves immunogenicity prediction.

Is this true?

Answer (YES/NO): NO